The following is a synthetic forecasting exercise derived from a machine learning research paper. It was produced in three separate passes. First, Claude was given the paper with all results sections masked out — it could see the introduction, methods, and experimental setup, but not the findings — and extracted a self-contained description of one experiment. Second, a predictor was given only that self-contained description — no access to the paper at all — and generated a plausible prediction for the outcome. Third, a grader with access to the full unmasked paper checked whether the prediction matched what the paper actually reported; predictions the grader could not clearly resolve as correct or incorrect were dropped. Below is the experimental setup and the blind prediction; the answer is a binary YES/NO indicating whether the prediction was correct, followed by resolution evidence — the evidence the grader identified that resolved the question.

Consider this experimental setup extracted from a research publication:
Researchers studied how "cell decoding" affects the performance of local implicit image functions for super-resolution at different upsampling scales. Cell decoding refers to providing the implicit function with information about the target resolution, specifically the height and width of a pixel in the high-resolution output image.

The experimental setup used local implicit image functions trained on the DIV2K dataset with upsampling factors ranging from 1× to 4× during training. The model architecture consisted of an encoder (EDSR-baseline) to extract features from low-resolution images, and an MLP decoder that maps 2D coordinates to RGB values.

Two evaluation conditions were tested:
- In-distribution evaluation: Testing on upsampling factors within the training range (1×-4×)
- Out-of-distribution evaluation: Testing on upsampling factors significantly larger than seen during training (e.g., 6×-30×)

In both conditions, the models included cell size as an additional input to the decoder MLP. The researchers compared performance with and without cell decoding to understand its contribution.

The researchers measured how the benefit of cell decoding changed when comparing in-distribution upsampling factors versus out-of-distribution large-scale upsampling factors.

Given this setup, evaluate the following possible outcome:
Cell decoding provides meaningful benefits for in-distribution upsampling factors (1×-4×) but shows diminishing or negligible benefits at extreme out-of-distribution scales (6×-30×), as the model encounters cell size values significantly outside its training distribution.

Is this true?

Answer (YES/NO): YES